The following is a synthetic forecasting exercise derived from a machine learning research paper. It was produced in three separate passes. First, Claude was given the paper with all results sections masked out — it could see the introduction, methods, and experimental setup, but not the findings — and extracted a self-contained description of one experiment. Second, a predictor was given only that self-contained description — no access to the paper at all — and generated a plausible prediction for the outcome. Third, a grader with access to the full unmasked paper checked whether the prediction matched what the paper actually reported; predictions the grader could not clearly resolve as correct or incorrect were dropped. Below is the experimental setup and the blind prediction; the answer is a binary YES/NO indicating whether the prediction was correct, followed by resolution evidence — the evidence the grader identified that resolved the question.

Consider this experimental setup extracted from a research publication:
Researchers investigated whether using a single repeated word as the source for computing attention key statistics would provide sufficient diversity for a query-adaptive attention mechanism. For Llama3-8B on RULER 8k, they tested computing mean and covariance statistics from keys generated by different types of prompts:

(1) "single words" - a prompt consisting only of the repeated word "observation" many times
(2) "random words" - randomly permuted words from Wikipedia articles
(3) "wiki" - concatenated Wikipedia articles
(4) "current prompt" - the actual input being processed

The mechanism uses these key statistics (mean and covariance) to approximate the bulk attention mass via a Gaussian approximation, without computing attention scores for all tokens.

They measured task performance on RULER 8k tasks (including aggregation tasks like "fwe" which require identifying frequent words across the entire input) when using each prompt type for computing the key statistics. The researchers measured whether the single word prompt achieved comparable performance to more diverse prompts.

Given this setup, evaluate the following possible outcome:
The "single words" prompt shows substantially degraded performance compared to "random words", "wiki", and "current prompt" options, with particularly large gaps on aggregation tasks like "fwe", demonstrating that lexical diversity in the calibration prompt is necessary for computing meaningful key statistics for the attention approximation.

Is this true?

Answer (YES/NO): NO